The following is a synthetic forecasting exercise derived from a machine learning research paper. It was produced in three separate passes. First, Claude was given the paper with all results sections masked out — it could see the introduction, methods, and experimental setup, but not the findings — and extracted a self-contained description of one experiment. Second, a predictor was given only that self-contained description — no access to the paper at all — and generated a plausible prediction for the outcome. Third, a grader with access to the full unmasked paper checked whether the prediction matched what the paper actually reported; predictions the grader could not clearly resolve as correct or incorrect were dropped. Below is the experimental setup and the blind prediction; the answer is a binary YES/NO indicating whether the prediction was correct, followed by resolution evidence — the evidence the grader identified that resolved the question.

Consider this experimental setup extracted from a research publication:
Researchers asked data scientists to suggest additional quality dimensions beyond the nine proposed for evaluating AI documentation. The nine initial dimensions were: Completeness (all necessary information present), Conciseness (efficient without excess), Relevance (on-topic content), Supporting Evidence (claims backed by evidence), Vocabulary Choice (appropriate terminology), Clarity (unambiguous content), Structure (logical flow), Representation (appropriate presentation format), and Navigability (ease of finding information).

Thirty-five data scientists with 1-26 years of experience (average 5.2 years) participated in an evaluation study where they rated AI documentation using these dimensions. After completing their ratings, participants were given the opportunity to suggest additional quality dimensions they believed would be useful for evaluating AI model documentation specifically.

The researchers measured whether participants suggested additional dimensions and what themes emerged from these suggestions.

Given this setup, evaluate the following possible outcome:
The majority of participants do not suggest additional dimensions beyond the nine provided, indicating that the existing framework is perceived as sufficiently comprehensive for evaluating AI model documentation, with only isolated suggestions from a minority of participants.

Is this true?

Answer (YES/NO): NO